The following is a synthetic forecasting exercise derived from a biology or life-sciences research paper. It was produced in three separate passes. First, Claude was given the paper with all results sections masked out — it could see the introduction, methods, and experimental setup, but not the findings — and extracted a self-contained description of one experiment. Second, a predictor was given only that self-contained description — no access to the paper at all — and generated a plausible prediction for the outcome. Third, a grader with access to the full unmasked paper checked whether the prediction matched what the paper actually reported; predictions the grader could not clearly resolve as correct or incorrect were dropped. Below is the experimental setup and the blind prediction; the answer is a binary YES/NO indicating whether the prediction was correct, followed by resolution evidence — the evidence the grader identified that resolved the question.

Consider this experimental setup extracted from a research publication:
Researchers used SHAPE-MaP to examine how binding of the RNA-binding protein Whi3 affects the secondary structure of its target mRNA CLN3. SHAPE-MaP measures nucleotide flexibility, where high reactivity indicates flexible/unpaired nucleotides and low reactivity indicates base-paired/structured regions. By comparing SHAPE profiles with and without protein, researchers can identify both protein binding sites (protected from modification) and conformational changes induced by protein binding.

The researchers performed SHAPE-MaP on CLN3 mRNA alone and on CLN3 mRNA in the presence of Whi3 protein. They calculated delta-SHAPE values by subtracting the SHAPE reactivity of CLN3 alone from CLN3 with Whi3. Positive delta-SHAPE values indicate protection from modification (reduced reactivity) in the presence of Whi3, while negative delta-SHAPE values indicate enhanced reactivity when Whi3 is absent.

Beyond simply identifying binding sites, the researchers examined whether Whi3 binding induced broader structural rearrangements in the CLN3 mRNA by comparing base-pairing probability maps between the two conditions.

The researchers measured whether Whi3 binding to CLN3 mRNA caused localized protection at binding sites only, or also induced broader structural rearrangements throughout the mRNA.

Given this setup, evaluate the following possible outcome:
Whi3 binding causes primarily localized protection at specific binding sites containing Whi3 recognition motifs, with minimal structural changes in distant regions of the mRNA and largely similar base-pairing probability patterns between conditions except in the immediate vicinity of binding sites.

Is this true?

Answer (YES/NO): NO